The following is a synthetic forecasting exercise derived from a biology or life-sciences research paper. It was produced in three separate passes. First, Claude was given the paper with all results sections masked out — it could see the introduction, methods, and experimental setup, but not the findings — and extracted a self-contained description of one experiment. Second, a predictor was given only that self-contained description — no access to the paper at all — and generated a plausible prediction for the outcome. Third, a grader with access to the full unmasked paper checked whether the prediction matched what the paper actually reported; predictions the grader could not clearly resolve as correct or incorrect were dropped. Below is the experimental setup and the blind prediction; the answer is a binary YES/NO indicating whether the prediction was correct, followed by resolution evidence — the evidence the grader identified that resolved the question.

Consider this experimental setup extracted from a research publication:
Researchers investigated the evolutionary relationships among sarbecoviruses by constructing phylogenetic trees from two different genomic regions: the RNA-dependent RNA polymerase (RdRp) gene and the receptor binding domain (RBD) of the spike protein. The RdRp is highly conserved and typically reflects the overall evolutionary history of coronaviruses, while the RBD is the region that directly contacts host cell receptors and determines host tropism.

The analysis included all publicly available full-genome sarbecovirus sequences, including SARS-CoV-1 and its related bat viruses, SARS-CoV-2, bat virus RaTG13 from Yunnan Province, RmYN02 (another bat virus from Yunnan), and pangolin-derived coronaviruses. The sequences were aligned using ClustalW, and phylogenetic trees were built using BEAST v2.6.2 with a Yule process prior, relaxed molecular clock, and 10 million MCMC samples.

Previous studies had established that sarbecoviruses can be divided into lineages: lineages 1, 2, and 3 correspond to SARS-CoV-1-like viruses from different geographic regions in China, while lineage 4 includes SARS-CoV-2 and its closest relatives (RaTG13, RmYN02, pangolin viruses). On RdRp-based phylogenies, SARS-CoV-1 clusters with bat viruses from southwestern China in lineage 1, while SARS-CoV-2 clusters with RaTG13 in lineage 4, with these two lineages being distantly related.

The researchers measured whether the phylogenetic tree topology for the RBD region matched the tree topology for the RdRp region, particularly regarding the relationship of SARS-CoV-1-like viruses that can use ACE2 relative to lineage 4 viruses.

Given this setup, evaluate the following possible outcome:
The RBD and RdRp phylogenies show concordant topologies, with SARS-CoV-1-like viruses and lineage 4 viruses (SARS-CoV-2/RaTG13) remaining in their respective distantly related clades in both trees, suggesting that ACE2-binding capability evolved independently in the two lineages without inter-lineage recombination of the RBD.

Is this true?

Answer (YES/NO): NO